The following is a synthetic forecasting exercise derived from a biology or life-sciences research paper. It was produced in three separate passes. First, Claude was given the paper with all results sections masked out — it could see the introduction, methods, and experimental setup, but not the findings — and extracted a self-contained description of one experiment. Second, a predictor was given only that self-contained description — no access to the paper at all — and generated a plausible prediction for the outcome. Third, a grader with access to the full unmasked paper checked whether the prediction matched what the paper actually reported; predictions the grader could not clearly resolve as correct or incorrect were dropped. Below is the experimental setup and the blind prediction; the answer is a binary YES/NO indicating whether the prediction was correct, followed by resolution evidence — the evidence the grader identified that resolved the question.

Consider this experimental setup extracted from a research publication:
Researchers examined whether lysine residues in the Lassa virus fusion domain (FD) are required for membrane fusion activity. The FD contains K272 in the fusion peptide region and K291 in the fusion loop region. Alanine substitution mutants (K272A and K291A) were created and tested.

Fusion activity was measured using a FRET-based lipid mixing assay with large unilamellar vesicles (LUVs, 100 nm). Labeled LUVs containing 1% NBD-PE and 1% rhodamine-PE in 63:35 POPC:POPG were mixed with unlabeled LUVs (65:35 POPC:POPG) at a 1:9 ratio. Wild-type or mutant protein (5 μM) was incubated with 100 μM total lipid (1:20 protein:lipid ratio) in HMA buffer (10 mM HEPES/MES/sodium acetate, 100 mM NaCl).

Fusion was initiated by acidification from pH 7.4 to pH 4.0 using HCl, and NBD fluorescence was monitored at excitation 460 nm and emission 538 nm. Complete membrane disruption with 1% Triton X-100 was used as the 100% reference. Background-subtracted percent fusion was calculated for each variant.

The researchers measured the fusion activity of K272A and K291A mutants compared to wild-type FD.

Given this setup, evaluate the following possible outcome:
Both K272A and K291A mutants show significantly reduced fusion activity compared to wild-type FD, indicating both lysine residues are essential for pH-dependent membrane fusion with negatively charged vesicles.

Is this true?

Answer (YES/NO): NO